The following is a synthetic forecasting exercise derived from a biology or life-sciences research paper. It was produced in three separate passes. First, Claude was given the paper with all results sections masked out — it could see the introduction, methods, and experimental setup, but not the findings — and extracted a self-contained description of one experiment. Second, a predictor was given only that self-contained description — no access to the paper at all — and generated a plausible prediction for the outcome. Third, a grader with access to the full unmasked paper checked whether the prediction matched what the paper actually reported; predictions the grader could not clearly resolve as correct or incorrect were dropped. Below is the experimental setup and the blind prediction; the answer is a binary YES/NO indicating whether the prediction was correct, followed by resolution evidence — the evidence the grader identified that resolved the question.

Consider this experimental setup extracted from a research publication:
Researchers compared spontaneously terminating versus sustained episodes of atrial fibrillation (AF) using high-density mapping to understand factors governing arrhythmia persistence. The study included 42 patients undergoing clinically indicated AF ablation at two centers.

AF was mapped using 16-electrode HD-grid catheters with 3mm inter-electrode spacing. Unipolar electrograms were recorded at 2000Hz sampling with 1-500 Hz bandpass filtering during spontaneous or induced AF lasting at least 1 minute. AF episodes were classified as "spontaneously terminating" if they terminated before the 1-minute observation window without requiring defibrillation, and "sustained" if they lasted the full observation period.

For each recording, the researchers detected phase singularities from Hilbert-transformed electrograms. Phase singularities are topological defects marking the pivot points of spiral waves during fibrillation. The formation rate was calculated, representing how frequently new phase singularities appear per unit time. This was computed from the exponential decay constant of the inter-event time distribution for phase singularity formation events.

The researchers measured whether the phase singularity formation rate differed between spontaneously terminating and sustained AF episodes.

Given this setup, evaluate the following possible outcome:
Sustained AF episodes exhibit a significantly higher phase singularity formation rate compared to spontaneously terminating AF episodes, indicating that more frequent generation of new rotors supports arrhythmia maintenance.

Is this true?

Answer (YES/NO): YES